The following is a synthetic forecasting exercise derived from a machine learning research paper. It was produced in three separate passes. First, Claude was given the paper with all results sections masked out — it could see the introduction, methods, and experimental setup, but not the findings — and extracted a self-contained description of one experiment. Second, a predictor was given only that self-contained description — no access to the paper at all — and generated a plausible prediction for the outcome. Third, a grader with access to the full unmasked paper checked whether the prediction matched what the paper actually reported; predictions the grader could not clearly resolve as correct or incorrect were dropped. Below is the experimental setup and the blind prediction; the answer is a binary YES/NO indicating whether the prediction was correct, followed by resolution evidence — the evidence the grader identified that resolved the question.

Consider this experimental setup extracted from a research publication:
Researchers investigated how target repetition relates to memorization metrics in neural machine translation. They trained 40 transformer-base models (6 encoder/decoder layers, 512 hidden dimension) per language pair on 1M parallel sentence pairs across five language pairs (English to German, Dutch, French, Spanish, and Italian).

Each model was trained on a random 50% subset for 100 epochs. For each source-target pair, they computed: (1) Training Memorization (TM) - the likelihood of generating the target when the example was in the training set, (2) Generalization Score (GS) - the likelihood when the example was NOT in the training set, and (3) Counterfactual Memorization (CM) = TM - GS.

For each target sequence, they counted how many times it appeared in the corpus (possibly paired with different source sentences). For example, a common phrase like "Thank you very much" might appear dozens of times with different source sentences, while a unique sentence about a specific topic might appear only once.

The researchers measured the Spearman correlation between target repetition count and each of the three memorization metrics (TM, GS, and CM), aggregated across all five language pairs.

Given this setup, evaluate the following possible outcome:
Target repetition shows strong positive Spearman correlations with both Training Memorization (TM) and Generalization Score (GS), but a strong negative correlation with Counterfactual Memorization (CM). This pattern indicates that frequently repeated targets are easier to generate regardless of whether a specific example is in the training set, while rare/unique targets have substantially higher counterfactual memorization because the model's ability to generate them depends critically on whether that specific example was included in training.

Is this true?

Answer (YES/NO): NO